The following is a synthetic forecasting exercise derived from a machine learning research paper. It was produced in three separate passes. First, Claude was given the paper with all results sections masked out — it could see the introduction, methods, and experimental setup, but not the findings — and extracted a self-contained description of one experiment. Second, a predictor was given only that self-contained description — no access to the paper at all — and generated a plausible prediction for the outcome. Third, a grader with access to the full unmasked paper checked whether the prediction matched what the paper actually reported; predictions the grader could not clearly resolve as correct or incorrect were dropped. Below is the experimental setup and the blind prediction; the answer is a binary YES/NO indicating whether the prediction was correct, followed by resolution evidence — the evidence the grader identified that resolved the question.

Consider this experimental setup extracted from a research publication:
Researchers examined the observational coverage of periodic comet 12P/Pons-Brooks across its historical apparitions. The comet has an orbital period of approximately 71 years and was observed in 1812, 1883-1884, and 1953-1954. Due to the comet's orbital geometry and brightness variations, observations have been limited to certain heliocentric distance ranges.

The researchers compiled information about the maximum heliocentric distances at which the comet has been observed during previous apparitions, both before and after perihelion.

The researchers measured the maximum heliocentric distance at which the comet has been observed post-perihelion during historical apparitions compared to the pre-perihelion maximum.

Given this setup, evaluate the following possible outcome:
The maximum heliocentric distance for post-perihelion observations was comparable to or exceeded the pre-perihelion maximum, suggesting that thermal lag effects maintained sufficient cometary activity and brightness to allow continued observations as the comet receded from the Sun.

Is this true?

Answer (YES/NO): NO